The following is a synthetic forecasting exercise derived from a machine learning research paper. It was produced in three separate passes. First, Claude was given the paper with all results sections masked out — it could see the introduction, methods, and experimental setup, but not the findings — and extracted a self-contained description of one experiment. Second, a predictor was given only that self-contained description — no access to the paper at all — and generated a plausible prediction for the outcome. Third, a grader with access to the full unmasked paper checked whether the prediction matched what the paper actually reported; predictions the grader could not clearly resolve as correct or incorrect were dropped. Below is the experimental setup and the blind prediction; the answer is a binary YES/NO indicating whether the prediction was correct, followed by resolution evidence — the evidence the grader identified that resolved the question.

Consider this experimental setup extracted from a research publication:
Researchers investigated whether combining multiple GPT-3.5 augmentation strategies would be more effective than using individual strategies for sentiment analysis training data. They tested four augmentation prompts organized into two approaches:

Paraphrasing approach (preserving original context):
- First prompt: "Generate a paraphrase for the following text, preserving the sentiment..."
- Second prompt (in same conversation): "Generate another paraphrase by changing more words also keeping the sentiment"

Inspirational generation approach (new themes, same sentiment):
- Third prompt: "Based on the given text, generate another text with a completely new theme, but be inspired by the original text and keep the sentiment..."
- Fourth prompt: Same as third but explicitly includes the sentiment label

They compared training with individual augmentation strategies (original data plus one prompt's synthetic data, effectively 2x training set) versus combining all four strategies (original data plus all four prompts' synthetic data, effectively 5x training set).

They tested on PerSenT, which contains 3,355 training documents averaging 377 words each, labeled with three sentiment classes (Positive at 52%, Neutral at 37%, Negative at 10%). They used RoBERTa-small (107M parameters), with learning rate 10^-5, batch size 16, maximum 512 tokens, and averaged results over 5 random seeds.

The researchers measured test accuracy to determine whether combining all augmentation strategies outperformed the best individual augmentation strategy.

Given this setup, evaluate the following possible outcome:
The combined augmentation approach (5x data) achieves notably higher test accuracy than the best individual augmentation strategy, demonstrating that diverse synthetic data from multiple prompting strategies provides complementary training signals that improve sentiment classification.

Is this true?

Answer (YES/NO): YES